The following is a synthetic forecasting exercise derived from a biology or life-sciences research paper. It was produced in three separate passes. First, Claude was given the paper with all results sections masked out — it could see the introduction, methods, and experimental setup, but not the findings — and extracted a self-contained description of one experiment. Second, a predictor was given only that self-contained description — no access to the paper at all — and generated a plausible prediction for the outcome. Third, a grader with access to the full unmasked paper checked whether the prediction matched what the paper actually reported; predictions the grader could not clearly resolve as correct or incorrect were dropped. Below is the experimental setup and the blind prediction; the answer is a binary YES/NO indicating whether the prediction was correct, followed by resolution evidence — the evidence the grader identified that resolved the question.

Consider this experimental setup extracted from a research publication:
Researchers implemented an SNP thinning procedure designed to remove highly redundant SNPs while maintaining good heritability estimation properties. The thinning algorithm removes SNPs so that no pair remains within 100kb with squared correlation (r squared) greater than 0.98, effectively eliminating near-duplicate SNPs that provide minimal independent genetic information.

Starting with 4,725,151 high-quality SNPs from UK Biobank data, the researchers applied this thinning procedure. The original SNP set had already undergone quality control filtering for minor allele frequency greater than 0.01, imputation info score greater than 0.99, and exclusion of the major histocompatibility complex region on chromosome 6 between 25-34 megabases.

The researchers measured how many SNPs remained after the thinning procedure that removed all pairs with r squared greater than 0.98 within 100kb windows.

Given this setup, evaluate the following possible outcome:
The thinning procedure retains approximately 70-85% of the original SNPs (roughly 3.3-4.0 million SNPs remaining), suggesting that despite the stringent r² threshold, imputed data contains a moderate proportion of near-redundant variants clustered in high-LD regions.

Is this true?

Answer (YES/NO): NO